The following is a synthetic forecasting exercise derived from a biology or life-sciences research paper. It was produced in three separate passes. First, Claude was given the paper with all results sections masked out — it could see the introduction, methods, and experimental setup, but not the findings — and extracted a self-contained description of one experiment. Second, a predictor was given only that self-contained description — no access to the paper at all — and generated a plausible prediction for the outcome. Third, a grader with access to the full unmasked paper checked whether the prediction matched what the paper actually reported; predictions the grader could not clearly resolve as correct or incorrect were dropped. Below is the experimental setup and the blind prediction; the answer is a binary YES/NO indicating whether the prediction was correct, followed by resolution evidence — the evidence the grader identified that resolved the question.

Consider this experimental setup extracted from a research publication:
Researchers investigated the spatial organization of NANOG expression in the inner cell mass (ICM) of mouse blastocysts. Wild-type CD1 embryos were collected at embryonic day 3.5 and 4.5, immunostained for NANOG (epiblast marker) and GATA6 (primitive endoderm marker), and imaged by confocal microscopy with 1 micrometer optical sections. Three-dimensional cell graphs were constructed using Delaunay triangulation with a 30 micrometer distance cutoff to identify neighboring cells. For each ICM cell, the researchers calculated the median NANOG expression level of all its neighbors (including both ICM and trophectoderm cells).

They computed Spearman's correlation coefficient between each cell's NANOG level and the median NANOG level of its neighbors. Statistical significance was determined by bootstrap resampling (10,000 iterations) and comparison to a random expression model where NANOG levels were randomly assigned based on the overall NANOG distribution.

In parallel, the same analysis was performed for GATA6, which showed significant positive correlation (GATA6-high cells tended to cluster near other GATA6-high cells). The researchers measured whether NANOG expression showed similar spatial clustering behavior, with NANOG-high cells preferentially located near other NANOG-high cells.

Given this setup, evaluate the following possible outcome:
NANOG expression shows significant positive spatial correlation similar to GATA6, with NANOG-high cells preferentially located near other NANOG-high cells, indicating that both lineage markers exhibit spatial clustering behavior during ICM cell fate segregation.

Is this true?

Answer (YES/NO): NO